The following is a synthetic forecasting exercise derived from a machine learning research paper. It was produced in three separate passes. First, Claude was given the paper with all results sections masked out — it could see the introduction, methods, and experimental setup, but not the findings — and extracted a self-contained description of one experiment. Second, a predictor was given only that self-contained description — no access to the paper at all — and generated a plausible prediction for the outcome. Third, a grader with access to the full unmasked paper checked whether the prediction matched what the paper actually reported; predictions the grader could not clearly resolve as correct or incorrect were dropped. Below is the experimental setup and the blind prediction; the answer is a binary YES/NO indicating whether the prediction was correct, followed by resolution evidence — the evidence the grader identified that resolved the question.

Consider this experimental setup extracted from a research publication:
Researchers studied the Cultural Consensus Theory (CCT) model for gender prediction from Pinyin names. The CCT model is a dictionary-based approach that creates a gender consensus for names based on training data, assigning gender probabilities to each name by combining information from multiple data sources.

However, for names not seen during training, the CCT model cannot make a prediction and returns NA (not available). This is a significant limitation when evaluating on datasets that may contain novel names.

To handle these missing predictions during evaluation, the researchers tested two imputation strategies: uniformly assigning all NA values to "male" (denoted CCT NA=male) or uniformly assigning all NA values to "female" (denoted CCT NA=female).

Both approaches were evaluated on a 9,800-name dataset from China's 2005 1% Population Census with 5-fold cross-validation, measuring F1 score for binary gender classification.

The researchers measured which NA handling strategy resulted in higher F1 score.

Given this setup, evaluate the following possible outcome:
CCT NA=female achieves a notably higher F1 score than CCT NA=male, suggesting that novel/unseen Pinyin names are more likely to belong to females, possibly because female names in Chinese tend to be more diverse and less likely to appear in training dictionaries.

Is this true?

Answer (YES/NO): YES